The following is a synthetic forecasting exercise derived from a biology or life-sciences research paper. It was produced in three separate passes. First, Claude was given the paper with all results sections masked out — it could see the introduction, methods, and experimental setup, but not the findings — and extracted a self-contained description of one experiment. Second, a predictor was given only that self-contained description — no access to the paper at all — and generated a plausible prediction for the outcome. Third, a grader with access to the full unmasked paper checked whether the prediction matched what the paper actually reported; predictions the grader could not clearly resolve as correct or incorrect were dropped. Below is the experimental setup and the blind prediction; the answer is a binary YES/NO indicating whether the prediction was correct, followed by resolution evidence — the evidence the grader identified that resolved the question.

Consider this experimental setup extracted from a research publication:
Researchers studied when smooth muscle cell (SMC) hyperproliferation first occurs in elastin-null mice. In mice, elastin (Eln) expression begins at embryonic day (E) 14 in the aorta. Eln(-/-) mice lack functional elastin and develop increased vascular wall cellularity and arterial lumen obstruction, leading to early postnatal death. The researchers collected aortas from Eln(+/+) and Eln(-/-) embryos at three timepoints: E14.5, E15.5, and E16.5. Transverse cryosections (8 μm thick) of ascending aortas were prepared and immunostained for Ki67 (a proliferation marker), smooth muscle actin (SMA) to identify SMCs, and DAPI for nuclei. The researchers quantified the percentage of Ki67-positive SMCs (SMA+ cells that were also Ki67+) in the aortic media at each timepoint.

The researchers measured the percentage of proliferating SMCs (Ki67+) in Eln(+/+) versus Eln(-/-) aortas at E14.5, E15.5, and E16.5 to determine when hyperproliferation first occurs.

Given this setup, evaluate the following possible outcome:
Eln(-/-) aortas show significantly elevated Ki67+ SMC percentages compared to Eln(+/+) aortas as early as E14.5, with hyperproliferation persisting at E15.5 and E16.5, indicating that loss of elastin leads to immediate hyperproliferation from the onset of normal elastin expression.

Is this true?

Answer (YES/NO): NO